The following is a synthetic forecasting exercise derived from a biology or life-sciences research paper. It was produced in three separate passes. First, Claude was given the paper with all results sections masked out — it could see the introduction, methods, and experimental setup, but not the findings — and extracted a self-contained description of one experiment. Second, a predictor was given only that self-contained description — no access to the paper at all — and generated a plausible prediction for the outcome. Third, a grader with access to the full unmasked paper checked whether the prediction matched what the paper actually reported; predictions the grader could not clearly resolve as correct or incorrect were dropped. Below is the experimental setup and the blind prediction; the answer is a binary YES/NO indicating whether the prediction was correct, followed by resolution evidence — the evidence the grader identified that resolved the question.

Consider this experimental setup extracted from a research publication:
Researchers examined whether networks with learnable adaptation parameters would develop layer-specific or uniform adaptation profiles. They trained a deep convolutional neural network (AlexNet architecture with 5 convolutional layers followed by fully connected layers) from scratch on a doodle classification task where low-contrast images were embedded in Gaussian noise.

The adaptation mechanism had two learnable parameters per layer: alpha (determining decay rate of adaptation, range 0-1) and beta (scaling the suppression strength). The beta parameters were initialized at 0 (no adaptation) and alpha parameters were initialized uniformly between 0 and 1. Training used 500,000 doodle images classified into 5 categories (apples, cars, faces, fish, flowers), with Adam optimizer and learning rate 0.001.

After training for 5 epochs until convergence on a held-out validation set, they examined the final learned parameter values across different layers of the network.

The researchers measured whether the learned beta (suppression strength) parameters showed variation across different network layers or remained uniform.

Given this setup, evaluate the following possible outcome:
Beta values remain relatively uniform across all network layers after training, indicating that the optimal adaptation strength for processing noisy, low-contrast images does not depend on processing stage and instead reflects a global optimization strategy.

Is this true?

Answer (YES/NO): NO